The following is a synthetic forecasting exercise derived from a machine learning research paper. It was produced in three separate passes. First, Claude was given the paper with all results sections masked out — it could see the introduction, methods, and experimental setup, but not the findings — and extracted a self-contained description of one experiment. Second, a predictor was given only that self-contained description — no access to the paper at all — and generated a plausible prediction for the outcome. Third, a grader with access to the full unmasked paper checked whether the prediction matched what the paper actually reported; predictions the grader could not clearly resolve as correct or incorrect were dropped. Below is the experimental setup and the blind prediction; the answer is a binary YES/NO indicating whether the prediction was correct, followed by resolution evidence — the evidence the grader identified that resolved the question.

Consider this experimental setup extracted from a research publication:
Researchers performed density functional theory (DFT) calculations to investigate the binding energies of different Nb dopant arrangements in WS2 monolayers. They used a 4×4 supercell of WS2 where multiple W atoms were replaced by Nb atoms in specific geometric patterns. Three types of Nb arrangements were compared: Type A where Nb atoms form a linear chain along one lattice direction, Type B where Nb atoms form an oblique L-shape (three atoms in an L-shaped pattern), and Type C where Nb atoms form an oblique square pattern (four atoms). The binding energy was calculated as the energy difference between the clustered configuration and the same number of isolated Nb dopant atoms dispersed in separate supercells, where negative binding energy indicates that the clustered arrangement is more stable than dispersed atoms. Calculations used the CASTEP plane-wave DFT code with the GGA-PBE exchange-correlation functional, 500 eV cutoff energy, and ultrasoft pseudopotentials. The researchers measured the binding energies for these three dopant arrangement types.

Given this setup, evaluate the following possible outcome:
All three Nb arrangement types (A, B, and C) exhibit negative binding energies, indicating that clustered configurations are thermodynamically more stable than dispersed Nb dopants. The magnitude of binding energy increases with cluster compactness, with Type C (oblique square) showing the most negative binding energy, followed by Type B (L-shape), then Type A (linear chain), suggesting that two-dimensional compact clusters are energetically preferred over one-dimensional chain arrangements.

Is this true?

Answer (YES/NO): NO